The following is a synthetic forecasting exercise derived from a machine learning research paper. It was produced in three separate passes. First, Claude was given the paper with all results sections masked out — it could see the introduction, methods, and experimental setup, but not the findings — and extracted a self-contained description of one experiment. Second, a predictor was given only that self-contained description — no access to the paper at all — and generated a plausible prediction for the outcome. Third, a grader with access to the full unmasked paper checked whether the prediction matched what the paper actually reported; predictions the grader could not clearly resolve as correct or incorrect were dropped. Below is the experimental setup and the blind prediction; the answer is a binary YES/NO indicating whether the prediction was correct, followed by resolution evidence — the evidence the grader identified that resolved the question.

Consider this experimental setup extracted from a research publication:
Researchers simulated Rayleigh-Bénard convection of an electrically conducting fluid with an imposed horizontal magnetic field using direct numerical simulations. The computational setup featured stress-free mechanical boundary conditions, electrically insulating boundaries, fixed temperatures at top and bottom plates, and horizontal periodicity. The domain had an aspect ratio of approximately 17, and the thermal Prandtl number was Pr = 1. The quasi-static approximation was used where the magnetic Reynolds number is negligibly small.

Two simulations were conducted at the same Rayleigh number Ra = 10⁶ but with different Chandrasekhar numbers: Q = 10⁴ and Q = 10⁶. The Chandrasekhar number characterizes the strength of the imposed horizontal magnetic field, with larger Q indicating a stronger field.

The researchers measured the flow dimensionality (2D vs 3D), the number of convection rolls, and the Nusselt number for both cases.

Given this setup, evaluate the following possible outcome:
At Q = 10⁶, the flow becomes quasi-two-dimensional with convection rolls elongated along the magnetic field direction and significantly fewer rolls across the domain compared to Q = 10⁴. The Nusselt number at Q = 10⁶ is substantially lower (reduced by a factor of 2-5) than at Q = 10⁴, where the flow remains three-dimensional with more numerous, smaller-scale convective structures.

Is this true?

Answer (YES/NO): NO